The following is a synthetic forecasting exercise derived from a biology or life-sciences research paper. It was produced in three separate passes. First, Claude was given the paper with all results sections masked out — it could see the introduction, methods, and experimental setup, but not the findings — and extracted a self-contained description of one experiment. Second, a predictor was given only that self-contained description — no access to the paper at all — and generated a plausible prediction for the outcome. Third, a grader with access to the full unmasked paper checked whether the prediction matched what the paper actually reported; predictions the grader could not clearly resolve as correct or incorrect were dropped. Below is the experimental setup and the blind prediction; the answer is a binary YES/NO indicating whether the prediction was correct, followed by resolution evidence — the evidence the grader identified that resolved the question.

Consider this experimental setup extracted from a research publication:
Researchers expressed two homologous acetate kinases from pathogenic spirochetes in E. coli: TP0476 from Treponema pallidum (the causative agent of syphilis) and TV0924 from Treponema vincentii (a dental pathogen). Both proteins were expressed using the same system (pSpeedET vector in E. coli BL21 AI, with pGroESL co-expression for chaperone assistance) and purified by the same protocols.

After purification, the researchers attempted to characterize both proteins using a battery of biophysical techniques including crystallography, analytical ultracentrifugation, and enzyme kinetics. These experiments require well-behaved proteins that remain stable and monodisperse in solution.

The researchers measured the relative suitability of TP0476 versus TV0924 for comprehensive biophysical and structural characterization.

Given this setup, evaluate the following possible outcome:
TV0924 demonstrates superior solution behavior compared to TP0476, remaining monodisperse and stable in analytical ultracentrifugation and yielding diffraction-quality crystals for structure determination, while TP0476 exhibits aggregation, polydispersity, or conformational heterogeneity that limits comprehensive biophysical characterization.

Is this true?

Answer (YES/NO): YES